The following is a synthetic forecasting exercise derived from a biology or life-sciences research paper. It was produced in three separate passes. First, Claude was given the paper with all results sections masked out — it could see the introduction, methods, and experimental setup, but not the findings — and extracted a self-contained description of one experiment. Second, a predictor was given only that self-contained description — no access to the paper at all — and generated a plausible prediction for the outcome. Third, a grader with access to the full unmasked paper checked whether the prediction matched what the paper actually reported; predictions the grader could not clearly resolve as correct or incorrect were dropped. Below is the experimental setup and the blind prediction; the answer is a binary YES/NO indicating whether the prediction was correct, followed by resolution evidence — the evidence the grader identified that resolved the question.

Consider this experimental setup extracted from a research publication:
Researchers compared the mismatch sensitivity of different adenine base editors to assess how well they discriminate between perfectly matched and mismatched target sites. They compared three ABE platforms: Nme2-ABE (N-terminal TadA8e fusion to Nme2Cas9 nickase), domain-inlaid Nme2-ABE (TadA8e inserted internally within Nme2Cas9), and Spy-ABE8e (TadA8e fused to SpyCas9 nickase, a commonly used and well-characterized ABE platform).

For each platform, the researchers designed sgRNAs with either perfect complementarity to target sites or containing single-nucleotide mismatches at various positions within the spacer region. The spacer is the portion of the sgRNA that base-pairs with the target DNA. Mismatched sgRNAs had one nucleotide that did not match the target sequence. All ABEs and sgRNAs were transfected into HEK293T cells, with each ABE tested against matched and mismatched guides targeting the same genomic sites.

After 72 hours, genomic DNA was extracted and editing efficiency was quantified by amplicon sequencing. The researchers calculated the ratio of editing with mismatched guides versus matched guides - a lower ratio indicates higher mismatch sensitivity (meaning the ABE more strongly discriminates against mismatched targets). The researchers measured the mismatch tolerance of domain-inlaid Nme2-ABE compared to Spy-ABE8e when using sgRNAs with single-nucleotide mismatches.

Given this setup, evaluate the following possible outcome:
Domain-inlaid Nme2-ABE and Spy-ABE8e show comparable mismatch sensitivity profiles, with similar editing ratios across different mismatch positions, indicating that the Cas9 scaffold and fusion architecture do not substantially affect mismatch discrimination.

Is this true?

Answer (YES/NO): NO